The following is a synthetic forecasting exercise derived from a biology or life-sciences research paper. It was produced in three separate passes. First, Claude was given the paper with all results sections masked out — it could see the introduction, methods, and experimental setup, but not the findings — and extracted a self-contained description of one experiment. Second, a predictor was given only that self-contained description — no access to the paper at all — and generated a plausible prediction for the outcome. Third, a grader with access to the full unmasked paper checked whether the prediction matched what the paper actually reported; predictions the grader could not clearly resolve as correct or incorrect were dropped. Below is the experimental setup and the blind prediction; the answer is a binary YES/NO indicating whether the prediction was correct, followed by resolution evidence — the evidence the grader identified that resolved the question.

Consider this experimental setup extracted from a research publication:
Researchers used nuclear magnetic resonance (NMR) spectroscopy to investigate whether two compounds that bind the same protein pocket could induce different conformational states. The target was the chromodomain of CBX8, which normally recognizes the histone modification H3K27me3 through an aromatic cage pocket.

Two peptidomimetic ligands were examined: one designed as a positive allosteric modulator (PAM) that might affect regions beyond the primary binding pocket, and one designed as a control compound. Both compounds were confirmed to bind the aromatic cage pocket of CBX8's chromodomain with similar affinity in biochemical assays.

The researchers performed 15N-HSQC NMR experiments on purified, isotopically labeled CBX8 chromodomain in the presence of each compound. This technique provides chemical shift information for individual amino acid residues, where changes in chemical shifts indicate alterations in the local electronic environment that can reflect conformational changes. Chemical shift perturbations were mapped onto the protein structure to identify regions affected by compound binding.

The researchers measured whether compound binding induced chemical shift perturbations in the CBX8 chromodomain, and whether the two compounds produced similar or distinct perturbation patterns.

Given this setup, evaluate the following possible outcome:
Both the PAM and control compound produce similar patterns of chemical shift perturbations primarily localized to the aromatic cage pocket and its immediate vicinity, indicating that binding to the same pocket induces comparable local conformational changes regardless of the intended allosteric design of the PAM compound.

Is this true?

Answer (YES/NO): NO